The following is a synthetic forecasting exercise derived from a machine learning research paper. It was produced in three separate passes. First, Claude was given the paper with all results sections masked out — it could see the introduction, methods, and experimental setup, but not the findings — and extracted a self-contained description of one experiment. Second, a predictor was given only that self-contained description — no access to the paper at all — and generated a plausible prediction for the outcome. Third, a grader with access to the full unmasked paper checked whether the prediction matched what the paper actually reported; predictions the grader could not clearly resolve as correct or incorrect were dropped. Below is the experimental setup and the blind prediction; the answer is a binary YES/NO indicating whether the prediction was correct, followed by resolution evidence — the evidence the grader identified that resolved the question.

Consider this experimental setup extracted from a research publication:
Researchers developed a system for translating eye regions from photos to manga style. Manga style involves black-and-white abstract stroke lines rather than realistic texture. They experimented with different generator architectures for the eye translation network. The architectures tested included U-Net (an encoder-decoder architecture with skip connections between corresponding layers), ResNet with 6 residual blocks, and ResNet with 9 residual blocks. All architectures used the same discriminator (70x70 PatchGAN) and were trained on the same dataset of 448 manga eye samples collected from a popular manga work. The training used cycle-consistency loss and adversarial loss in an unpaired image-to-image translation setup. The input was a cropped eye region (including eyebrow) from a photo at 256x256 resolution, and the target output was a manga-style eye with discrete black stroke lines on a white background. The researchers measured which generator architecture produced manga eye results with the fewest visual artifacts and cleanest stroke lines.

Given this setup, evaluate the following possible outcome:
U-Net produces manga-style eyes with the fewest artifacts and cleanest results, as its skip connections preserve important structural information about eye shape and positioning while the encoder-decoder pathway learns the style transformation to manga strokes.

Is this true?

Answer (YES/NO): NO